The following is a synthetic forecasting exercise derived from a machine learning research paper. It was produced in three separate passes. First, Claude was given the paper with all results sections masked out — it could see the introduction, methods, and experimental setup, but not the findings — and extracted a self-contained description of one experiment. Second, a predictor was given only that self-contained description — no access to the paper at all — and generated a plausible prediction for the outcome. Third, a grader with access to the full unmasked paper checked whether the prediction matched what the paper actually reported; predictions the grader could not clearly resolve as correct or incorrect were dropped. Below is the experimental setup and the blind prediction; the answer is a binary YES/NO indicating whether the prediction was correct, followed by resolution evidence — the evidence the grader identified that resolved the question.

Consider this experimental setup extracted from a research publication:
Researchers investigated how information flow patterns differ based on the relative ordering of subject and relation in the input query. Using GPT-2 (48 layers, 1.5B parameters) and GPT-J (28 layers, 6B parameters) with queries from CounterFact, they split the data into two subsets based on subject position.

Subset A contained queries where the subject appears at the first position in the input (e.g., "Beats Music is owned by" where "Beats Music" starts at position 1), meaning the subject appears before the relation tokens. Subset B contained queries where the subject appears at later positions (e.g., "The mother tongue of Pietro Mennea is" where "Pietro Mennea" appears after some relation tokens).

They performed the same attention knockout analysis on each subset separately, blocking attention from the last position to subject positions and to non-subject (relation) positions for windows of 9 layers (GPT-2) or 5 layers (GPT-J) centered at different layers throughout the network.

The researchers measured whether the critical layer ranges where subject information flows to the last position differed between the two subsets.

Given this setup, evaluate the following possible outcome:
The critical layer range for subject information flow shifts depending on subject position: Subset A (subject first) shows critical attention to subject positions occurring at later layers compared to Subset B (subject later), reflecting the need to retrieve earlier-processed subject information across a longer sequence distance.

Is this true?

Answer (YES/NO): NO